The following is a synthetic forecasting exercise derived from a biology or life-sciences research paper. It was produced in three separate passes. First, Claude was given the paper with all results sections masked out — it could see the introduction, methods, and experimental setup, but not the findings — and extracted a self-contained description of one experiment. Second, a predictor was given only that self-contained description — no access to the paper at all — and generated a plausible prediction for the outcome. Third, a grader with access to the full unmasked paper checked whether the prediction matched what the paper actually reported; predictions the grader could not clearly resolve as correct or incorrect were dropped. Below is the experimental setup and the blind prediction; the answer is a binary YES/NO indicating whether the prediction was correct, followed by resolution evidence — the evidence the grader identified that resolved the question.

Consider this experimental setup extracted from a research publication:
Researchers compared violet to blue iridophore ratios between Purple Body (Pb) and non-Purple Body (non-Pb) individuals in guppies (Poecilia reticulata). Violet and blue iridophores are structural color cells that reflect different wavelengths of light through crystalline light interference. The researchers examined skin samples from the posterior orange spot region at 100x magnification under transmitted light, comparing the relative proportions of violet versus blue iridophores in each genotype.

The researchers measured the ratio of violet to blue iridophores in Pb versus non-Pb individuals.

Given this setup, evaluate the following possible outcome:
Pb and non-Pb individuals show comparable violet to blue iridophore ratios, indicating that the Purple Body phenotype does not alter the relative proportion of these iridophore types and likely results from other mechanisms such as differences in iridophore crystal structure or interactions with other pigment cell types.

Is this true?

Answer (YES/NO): NO